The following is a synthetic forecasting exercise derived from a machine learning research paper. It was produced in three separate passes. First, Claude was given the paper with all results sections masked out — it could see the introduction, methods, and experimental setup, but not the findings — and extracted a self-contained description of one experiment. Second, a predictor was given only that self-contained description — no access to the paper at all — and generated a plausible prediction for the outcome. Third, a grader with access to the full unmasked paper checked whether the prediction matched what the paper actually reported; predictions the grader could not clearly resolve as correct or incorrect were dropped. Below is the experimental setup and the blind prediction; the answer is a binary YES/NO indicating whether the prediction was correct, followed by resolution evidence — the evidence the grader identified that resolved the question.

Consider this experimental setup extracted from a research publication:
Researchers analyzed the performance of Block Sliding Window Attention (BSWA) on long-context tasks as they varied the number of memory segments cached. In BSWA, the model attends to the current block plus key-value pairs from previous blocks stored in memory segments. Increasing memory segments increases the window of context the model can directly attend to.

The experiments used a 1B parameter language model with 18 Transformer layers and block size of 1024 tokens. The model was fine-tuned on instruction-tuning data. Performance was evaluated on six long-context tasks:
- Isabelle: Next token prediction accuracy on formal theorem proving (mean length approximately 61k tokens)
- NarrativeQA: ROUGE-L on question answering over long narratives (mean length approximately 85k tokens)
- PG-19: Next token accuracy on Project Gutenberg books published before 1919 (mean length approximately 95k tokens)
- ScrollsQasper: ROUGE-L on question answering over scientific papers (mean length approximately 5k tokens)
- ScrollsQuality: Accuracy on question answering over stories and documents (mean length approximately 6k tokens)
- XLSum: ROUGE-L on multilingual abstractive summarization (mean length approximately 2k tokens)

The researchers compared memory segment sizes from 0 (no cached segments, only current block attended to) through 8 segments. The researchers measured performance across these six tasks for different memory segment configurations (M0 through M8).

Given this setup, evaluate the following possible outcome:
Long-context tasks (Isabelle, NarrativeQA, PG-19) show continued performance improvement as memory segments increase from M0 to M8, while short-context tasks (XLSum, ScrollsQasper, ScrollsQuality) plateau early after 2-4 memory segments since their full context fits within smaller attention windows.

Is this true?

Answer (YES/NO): NO